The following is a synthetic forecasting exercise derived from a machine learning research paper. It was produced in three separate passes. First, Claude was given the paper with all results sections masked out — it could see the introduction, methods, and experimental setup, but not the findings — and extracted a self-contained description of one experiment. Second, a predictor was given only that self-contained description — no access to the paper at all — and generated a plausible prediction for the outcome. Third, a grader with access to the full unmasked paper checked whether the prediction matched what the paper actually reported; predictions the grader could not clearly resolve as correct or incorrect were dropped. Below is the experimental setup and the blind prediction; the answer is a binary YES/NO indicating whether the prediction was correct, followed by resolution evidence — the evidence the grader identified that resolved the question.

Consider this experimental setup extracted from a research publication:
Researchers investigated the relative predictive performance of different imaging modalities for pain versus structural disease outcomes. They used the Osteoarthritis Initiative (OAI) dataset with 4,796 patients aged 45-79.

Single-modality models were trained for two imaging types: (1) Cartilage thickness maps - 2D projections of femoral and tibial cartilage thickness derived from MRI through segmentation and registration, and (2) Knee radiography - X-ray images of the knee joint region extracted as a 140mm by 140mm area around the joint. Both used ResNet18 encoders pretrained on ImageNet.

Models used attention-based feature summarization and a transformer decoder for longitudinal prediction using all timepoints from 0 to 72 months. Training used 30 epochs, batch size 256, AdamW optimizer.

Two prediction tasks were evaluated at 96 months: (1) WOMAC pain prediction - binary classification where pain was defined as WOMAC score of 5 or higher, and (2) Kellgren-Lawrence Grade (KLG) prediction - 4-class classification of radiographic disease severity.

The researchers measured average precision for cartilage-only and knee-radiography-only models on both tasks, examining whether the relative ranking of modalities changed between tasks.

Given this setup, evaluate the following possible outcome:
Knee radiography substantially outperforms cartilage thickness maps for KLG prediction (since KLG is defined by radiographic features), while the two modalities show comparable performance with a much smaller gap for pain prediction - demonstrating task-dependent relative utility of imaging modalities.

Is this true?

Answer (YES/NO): NO